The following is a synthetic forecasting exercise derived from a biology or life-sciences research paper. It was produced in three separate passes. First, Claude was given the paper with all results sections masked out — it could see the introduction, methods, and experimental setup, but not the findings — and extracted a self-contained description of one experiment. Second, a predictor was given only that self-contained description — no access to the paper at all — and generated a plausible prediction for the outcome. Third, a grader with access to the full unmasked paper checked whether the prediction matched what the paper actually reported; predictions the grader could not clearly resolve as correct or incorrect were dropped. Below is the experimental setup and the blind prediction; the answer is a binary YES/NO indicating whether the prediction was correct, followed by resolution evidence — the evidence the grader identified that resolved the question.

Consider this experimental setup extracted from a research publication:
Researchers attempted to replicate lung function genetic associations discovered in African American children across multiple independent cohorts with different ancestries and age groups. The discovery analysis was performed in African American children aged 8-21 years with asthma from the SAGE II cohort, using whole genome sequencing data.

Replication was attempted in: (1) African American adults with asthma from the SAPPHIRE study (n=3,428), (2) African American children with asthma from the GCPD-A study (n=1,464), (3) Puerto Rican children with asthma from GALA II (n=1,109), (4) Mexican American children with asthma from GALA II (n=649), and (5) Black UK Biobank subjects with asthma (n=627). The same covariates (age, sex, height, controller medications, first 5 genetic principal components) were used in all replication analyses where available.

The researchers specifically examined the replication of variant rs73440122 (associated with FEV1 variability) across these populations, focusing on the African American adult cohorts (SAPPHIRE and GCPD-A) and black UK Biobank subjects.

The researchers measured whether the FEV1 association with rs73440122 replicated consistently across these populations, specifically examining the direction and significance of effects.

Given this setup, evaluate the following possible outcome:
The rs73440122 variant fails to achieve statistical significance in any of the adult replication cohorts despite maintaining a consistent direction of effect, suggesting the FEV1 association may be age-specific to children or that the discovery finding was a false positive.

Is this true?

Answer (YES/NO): NO